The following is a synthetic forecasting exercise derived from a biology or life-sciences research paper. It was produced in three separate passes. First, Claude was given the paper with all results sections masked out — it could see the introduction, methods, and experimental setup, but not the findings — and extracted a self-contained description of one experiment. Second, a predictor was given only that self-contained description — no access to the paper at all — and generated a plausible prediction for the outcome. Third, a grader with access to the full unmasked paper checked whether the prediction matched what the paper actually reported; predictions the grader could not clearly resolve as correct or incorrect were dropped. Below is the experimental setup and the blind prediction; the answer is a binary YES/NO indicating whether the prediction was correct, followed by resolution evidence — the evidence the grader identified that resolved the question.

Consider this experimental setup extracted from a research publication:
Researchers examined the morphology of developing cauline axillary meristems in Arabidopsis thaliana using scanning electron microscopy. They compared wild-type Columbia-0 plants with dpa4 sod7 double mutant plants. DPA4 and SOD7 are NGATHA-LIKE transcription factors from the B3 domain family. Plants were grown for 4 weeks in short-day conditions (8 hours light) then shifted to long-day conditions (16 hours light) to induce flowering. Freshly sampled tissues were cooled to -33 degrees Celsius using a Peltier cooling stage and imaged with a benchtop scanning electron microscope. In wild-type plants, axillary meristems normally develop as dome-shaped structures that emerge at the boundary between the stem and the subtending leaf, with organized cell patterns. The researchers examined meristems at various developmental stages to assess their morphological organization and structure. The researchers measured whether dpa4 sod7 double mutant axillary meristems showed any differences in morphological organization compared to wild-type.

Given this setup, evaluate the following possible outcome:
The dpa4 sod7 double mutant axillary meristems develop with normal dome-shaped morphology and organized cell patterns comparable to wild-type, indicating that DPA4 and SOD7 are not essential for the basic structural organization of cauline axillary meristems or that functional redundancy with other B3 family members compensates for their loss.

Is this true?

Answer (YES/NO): NO